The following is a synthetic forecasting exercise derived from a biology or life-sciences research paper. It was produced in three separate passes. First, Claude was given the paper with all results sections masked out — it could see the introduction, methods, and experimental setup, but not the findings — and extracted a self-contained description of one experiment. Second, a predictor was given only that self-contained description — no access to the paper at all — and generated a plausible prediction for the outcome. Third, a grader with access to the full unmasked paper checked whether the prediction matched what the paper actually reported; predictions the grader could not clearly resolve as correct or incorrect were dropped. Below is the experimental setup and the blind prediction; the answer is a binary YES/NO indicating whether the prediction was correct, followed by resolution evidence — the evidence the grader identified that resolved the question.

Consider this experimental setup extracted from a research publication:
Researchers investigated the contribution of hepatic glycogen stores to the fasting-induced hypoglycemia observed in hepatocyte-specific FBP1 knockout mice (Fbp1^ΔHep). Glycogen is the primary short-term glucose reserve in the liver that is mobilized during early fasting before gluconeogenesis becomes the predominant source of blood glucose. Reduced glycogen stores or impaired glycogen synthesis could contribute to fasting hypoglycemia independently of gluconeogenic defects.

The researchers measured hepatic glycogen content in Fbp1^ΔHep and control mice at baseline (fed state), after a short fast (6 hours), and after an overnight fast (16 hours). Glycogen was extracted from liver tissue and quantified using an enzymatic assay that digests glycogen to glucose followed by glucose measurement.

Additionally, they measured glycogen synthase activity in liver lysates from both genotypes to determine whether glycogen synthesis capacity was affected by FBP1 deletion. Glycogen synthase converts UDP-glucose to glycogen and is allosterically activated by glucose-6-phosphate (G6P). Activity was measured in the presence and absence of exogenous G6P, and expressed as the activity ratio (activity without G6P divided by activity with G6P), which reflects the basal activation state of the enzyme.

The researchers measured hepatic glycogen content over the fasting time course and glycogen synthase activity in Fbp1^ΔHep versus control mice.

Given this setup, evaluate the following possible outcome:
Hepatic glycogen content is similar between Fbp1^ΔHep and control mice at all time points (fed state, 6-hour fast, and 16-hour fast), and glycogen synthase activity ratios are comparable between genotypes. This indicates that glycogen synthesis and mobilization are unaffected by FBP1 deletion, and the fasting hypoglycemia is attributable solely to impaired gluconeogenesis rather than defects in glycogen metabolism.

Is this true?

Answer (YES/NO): NO